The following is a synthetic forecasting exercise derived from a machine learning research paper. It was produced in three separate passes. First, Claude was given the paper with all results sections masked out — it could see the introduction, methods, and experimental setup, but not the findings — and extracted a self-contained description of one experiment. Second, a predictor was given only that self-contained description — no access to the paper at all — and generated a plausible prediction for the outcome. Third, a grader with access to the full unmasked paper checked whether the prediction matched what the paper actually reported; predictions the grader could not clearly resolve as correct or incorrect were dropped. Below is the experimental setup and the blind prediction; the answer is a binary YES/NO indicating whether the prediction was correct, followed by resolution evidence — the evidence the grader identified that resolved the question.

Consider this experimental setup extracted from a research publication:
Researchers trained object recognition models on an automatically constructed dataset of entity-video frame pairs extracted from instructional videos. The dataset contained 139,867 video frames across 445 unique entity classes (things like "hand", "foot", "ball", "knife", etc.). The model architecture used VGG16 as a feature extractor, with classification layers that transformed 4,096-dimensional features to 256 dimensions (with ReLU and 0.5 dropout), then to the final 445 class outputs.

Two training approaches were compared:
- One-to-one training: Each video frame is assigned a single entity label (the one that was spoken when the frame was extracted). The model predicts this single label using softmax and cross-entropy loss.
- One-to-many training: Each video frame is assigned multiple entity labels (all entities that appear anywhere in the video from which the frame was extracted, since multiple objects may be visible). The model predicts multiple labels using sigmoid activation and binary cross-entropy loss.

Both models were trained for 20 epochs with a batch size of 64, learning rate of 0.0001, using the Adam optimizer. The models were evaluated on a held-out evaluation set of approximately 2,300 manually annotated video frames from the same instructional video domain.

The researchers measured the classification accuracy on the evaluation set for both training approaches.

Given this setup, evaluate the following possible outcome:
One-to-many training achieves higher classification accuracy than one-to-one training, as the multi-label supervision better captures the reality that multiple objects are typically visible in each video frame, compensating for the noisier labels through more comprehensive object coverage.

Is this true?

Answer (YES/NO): NO